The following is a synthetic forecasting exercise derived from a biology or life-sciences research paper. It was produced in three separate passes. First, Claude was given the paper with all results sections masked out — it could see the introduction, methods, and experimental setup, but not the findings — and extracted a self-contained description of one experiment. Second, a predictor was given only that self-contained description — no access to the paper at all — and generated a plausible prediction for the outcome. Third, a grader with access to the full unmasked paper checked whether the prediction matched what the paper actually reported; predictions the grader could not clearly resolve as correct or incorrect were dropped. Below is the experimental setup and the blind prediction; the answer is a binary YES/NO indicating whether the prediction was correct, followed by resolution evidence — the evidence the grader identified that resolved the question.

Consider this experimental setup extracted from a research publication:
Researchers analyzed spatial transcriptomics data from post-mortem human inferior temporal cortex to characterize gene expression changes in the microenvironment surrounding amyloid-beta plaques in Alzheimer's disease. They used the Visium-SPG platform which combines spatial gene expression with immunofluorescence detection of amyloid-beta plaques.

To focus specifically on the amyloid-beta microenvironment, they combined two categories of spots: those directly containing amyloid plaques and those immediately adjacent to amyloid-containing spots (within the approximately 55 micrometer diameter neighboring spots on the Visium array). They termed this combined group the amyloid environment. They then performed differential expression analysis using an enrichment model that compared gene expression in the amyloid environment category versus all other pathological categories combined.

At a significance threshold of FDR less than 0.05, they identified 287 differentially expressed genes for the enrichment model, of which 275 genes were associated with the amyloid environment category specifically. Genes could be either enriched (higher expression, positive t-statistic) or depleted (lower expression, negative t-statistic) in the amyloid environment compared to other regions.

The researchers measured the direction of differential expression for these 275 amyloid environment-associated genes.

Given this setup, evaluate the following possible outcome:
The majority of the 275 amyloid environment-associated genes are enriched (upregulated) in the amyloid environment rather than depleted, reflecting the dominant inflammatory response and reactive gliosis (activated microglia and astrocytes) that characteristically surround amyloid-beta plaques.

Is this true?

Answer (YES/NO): NO